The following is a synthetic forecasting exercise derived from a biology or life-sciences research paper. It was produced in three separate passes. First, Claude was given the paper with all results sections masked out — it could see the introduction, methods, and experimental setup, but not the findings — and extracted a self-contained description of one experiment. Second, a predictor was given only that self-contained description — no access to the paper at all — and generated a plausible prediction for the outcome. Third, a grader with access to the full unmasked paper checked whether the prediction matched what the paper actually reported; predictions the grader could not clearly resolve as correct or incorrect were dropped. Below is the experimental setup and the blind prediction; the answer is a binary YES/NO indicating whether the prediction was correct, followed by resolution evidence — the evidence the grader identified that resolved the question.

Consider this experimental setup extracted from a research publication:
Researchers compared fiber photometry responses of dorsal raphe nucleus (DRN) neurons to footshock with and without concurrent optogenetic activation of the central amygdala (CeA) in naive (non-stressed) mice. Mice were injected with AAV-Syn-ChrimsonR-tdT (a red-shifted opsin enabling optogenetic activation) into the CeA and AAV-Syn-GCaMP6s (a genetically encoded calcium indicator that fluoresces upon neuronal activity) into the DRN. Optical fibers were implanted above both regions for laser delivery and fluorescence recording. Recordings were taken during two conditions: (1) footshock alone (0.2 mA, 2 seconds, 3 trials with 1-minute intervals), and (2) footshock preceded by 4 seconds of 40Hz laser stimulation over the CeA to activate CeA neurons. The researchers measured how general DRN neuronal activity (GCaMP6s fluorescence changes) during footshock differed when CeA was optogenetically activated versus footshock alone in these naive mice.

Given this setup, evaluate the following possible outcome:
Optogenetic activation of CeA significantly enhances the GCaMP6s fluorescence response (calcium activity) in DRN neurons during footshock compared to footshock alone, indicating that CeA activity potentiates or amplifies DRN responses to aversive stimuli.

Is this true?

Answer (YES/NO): NO